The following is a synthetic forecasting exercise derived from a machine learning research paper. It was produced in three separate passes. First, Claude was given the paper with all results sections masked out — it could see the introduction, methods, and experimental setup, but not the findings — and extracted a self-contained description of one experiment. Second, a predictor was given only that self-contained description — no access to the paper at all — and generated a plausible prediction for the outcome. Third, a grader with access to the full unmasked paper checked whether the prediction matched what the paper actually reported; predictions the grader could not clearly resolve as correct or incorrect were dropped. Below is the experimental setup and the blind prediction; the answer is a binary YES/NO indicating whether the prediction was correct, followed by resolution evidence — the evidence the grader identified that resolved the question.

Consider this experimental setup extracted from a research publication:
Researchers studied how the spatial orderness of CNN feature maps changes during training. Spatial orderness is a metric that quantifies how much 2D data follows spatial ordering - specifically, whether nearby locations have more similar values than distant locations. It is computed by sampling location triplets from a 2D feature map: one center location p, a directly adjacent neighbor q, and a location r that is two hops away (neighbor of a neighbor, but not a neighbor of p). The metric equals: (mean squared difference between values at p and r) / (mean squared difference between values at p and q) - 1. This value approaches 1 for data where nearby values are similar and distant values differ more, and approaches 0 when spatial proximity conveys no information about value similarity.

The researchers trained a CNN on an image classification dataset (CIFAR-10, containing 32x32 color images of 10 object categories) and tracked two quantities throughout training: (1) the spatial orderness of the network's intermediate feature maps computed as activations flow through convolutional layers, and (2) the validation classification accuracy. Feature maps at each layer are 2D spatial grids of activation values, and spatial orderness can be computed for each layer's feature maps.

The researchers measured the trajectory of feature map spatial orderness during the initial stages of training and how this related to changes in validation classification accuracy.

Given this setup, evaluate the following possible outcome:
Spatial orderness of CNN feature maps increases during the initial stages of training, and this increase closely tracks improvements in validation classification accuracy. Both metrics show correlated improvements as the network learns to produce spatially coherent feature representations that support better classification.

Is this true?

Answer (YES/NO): NO